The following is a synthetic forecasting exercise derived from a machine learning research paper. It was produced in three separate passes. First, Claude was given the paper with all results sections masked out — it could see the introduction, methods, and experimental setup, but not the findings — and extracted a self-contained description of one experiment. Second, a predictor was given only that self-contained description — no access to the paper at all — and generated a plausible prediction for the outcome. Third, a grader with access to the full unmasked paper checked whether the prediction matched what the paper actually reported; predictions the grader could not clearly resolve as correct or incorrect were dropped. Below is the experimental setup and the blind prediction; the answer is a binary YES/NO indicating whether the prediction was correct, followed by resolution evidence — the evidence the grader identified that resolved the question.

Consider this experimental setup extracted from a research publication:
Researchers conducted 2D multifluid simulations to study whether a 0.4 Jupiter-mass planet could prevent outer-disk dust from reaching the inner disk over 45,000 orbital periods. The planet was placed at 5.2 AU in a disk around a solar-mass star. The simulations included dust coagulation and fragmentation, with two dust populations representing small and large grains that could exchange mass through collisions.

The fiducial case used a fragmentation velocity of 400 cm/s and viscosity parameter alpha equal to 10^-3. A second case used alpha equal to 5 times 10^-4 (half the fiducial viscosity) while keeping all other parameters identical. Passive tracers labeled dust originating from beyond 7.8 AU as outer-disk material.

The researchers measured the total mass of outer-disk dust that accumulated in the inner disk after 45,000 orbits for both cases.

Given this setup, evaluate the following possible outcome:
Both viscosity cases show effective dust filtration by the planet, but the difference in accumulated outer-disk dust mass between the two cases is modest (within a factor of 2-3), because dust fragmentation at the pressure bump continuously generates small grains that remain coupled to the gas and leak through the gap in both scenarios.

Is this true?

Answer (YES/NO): NO